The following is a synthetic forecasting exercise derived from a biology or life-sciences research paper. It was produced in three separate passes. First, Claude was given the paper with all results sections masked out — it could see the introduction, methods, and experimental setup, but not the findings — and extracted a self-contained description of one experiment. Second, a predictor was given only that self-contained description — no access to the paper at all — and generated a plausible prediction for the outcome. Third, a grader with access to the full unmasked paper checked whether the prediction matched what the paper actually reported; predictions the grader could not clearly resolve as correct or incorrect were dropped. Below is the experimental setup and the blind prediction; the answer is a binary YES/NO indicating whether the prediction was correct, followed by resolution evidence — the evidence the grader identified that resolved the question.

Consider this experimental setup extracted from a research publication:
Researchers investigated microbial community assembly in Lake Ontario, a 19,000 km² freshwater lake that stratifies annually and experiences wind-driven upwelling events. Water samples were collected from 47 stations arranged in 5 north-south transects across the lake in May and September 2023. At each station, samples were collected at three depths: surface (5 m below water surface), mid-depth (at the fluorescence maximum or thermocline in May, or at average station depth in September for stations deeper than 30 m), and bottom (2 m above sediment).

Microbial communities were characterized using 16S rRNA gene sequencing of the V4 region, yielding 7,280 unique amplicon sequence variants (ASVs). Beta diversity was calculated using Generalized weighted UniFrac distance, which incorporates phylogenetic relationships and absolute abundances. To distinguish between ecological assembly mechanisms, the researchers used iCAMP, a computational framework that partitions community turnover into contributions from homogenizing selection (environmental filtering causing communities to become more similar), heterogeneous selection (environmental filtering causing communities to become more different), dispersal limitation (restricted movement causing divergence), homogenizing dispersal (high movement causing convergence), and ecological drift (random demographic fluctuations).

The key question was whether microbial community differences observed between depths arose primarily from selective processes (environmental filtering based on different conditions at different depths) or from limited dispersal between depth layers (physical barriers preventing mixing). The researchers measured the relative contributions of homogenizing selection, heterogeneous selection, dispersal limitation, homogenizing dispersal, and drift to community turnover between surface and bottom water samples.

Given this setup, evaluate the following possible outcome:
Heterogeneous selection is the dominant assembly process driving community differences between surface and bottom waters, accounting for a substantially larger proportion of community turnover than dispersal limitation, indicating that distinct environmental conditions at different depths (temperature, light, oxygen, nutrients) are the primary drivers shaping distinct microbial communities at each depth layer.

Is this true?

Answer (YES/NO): NO